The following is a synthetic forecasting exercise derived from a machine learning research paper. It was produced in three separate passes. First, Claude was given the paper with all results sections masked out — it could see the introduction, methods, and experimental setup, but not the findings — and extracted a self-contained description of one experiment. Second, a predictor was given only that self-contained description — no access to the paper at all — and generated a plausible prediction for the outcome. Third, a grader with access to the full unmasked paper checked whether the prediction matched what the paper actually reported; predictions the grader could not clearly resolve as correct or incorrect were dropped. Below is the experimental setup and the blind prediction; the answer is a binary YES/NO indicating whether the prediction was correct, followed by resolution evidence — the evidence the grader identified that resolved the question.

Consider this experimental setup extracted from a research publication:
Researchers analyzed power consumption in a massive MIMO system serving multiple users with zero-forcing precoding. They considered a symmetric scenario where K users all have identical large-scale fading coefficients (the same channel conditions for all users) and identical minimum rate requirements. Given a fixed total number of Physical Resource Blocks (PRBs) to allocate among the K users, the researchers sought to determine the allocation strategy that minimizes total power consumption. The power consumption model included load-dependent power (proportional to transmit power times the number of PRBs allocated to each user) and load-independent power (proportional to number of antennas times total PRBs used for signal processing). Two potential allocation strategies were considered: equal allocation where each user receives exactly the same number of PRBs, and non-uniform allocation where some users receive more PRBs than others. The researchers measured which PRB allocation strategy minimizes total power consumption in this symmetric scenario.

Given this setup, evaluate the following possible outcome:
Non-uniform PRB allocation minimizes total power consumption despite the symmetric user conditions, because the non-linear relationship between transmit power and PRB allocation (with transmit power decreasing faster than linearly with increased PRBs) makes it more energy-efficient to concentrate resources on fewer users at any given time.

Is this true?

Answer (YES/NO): NO